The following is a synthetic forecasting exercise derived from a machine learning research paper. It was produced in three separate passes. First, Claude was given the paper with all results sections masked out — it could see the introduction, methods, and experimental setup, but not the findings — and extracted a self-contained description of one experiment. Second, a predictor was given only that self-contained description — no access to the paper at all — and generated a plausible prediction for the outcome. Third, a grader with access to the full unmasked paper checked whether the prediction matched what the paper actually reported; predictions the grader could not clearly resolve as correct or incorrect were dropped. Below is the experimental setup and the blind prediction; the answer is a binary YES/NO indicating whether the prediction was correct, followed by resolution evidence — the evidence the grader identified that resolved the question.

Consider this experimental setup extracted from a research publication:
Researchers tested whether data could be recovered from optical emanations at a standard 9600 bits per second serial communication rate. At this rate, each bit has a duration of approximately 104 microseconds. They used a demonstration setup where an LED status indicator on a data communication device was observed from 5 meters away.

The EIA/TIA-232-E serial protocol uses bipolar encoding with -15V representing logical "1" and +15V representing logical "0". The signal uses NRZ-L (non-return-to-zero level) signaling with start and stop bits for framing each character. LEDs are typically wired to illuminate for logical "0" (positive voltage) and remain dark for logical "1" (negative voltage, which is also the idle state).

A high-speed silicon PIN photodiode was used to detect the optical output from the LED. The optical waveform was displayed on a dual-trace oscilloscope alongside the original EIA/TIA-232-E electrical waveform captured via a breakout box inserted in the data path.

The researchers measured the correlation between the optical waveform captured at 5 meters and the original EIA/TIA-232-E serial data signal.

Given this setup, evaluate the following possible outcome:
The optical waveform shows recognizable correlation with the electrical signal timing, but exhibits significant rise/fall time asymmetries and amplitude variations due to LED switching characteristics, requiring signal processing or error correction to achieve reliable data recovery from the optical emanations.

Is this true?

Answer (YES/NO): NO